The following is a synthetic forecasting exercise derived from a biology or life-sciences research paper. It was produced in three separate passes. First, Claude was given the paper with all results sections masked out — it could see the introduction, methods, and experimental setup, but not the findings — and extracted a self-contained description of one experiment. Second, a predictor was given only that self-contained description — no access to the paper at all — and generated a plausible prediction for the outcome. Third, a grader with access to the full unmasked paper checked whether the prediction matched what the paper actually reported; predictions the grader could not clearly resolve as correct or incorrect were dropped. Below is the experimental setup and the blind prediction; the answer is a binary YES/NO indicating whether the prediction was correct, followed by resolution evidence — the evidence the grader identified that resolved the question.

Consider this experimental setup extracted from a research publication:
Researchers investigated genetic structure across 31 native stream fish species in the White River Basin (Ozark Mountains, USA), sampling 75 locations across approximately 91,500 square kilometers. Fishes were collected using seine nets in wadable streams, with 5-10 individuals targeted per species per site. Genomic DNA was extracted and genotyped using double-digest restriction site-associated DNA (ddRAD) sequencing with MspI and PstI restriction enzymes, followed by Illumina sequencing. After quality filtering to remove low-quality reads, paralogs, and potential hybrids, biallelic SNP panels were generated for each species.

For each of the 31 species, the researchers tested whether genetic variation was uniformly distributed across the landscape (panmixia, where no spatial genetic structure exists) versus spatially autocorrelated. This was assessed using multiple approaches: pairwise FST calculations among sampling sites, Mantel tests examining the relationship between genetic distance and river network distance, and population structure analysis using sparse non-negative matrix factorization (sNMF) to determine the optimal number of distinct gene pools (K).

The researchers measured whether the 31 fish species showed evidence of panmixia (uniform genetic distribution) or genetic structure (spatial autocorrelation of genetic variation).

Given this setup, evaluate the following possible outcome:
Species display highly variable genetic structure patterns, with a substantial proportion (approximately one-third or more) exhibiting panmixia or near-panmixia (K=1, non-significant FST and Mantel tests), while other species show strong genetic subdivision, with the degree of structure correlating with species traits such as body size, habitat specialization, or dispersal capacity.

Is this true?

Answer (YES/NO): NO